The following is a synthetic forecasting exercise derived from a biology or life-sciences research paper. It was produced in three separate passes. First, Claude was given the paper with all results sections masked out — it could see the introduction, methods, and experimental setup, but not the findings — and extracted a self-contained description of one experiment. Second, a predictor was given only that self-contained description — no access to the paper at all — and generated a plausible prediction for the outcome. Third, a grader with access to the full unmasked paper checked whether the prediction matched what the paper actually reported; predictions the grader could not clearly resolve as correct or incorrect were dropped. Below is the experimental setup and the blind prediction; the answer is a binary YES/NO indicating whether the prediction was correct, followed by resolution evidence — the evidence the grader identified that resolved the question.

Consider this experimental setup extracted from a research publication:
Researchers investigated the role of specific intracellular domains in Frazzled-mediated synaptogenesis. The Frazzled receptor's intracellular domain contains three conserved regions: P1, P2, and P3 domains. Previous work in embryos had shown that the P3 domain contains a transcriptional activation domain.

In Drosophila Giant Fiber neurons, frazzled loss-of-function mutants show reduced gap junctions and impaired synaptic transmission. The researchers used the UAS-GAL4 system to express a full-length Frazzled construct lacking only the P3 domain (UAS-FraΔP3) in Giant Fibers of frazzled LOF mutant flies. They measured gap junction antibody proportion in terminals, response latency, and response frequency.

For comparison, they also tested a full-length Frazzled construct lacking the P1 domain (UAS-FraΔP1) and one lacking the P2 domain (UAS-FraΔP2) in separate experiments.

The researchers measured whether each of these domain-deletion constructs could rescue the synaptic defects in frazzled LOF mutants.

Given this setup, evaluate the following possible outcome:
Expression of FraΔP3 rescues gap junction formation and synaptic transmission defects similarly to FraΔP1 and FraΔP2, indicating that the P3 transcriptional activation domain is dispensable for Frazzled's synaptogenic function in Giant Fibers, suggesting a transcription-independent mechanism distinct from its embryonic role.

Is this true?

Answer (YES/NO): NO